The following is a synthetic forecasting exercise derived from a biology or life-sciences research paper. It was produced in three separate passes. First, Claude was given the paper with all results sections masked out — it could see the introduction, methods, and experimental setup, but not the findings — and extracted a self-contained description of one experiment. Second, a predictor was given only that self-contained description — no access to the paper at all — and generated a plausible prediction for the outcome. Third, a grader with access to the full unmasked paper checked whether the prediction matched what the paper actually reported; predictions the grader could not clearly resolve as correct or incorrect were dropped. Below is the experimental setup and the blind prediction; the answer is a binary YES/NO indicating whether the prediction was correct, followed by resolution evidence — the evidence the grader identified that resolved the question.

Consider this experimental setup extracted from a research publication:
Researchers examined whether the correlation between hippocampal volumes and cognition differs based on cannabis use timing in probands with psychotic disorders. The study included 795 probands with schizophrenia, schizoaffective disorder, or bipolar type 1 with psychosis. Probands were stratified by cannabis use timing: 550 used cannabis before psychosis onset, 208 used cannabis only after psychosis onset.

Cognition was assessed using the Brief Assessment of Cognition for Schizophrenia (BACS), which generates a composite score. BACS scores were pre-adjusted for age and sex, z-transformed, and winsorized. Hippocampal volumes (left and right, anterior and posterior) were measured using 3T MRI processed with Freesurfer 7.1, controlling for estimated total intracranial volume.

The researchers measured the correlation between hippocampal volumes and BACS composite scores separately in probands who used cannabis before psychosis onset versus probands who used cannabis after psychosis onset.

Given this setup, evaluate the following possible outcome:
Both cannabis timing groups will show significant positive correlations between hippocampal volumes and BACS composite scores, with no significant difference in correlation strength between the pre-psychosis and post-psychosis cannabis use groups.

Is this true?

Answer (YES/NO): NO